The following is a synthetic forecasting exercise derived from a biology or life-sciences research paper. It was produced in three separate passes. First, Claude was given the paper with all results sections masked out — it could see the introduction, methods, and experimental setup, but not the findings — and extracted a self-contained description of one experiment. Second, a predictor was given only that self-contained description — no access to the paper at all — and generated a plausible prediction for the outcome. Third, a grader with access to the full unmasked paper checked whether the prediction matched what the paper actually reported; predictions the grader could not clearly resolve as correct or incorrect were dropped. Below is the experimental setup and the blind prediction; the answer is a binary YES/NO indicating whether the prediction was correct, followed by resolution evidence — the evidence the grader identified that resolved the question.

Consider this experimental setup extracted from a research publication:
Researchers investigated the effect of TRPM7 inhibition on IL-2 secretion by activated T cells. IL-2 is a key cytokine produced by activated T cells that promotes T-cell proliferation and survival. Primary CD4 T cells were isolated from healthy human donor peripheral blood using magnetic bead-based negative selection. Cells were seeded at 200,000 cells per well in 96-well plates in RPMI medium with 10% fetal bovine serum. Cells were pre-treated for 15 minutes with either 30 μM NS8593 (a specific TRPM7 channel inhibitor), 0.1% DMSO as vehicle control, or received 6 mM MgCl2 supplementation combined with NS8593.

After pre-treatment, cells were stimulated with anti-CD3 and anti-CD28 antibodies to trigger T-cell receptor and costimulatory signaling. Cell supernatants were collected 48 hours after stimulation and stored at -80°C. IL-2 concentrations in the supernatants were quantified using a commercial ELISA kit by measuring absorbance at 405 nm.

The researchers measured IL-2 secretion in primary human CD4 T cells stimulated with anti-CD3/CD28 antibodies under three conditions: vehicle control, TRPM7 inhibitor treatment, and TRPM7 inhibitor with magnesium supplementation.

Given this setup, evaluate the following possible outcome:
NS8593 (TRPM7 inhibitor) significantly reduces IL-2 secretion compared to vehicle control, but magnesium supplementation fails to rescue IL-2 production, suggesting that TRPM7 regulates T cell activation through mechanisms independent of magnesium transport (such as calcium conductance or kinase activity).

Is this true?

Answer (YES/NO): NO